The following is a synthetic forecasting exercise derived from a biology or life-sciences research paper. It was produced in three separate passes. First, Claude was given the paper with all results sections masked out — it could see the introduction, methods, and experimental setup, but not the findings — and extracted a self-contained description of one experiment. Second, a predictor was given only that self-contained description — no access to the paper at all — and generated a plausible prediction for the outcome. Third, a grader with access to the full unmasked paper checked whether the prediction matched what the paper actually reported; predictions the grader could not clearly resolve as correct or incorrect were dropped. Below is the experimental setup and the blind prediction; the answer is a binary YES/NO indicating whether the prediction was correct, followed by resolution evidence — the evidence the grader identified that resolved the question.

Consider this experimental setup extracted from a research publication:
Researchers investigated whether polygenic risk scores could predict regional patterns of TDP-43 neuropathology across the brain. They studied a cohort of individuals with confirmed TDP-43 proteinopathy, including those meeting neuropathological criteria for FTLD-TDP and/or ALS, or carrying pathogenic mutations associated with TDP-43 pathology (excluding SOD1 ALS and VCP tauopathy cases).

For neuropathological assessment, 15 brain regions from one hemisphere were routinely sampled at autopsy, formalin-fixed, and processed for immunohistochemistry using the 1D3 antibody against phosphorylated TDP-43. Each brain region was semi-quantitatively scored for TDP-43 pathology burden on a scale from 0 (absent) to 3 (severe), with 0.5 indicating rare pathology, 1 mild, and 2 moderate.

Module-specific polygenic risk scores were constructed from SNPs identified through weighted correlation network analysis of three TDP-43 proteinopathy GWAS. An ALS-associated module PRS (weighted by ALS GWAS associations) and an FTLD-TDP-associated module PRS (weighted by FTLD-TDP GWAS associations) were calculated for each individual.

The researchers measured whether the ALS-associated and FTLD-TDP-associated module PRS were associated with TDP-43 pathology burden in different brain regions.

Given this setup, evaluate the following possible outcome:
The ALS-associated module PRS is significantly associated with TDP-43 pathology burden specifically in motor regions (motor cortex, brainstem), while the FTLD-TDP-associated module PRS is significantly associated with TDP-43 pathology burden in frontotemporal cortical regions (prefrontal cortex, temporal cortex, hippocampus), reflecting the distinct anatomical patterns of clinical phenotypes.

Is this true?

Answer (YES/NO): NO